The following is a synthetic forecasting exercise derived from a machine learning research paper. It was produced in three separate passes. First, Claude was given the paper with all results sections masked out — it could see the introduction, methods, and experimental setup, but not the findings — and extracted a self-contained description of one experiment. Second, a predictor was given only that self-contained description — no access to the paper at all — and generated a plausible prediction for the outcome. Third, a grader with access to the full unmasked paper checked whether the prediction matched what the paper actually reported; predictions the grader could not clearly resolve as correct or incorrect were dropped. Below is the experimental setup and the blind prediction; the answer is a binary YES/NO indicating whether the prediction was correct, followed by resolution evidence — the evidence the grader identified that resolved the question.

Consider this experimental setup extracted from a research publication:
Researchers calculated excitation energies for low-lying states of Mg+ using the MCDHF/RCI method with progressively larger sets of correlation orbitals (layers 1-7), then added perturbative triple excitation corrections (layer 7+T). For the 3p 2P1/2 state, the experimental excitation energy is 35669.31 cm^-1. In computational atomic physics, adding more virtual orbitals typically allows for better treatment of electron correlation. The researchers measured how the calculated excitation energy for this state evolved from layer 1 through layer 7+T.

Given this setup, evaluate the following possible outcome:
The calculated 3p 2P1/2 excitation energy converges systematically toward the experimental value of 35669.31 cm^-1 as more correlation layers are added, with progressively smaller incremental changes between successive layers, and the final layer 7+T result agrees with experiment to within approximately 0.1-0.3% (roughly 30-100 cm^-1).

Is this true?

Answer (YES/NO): NO